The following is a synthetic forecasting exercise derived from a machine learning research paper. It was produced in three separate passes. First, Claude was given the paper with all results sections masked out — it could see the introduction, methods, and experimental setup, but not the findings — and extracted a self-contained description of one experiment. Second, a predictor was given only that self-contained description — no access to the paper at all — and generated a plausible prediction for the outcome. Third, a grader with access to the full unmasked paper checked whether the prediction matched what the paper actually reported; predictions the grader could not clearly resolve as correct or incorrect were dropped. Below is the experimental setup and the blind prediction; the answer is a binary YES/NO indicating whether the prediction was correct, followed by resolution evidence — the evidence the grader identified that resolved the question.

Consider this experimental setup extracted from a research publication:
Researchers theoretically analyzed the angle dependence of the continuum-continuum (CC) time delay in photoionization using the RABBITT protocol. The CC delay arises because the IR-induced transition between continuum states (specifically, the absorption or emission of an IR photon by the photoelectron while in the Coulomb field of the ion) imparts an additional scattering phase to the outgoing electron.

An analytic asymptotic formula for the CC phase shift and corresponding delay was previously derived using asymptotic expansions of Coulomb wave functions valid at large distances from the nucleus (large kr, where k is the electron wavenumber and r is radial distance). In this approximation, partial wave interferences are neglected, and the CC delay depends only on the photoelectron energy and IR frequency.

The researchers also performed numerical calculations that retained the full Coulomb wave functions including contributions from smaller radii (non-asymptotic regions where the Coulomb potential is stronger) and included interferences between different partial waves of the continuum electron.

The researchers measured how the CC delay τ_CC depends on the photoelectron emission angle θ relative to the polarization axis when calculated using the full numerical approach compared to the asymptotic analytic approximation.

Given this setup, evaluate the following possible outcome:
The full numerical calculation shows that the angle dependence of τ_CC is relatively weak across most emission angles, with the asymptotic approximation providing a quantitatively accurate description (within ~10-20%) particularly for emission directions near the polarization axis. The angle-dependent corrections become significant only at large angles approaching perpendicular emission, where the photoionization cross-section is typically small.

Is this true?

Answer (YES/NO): YES